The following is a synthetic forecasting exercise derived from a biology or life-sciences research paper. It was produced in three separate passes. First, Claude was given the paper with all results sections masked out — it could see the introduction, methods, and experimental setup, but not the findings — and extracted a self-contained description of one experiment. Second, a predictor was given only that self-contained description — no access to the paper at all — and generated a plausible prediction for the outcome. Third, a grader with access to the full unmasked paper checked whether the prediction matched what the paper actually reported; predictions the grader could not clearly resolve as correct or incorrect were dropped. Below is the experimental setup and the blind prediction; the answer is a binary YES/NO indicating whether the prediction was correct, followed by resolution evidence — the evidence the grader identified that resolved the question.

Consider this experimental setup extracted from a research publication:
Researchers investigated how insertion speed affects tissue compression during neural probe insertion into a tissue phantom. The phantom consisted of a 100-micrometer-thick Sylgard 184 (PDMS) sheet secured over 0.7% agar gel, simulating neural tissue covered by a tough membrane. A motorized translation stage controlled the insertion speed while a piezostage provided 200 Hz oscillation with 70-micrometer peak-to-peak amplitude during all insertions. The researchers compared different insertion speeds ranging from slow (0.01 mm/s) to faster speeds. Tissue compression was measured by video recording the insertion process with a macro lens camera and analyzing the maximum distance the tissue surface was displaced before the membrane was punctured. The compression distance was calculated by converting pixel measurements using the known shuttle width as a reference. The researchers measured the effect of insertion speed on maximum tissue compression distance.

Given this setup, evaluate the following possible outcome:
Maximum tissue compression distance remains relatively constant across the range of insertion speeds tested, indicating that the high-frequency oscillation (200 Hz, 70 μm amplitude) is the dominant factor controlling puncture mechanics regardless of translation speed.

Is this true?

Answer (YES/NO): NO